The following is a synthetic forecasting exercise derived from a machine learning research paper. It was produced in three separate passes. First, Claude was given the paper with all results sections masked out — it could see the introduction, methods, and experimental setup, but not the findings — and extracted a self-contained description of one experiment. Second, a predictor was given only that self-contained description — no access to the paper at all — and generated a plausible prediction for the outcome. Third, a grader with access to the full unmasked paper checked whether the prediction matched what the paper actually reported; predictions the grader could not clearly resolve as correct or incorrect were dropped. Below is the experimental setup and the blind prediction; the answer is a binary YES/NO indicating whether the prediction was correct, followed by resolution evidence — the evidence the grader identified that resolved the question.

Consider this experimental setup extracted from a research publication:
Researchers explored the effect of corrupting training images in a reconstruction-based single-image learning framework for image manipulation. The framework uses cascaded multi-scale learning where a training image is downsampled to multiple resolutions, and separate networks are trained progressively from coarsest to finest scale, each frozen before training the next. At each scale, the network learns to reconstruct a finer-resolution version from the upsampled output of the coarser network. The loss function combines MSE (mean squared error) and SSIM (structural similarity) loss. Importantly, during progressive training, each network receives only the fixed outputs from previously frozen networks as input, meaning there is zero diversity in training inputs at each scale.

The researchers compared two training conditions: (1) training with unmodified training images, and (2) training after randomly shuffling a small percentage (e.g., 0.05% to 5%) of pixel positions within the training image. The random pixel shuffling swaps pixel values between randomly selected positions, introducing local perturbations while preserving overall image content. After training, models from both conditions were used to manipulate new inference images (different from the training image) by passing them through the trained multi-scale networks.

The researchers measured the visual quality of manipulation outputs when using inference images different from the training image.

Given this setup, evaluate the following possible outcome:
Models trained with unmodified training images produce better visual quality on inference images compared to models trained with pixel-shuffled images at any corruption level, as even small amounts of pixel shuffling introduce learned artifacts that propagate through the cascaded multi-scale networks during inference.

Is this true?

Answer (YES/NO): NO